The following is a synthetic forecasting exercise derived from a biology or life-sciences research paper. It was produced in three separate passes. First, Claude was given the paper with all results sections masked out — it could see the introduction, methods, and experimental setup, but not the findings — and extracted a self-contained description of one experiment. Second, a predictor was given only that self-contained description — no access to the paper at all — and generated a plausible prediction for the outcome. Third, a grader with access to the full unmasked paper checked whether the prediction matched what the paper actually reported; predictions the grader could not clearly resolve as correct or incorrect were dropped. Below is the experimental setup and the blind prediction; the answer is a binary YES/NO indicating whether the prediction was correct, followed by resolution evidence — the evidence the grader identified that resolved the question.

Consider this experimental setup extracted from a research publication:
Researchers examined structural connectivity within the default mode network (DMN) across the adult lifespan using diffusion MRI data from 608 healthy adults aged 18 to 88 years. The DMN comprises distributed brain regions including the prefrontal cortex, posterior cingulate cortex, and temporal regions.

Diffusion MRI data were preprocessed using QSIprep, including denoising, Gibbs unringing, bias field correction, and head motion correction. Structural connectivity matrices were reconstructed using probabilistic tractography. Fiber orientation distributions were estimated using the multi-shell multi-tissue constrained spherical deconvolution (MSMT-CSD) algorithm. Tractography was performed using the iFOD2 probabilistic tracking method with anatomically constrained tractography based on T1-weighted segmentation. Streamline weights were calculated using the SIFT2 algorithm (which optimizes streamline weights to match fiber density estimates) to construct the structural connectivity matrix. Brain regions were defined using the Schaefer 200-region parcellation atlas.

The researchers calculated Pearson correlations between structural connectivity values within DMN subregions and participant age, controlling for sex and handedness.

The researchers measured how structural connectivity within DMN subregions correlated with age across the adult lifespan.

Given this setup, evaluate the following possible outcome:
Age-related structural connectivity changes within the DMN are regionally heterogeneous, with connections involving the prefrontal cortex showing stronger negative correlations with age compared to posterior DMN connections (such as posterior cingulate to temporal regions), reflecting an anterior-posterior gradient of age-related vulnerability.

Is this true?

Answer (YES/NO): NO